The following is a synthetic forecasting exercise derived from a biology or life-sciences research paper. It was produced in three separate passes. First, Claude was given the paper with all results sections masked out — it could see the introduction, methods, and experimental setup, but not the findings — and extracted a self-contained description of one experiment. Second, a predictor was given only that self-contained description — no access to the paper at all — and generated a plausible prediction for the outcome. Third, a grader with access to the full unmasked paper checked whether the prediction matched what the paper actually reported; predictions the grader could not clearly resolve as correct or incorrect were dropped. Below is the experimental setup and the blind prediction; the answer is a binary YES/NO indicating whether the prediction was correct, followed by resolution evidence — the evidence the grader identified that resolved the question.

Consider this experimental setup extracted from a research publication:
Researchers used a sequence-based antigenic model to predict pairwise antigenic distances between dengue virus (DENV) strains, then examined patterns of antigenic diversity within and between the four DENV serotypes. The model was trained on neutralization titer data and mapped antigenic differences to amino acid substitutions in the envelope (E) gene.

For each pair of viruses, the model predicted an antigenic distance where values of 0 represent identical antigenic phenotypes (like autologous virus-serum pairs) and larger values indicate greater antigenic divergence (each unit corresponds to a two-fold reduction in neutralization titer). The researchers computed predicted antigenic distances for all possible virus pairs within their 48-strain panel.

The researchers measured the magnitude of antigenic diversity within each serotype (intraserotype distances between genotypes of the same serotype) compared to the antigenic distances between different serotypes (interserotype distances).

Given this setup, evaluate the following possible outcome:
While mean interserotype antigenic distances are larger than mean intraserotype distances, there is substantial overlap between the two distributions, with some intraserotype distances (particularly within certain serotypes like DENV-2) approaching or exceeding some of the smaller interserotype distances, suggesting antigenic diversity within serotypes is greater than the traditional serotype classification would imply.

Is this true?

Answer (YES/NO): NO